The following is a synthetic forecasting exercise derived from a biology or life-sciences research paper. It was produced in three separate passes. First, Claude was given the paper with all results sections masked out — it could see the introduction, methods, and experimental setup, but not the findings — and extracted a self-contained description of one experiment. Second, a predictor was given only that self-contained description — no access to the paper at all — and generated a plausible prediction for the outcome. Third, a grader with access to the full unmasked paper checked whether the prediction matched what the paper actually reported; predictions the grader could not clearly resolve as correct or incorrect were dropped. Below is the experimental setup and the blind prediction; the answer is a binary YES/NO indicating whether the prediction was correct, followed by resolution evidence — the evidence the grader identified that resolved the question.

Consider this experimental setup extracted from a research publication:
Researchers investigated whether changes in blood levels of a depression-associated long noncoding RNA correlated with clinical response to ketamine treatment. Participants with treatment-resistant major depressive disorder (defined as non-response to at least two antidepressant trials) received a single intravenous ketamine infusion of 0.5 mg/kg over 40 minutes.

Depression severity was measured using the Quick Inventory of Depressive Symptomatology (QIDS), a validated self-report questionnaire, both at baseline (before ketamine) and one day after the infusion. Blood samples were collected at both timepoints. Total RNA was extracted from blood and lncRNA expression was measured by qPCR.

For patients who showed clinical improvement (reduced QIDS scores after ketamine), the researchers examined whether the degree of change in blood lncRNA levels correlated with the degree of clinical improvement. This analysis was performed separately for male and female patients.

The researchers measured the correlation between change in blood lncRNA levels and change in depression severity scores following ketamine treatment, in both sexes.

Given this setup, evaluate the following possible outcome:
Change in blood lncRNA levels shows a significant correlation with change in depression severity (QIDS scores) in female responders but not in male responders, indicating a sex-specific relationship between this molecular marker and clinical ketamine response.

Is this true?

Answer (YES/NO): YES